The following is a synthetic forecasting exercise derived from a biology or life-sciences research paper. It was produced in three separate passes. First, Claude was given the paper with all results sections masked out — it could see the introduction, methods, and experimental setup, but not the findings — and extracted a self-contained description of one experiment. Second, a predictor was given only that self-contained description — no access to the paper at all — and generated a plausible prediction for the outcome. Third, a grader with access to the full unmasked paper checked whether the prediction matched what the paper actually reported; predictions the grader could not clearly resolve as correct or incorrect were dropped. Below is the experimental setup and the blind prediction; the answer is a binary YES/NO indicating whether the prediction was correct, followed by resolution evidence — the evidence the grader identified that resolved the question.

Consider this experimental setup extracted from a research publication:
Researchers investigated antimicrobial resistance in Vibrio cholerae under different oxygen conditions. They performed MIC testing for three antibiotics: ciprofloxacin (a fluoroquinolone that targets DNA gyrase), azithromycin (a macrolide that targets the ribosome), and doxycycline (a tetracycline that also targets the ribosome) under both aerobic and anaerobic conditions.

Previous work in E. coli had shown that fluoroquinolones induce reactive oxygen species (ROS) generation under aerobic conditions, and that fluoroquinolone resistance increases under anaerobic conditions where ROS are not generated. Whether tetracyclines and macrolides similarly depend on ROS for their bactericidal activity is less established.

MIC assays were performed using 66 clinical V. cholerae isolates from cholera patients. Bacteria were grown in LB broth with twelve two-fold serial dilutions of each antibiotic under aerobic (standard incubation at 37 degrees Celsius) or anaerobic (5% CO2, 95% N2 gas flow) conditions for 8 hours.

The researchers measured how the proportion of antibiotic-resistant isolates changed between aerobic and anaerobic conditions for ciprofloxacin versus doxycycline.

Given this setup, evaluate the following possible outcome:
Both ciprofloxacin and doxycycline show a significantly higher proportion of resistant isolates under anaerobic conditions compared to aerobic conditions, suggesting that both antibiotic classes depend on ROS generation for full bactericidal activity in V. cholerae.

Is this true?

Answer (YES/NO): NO